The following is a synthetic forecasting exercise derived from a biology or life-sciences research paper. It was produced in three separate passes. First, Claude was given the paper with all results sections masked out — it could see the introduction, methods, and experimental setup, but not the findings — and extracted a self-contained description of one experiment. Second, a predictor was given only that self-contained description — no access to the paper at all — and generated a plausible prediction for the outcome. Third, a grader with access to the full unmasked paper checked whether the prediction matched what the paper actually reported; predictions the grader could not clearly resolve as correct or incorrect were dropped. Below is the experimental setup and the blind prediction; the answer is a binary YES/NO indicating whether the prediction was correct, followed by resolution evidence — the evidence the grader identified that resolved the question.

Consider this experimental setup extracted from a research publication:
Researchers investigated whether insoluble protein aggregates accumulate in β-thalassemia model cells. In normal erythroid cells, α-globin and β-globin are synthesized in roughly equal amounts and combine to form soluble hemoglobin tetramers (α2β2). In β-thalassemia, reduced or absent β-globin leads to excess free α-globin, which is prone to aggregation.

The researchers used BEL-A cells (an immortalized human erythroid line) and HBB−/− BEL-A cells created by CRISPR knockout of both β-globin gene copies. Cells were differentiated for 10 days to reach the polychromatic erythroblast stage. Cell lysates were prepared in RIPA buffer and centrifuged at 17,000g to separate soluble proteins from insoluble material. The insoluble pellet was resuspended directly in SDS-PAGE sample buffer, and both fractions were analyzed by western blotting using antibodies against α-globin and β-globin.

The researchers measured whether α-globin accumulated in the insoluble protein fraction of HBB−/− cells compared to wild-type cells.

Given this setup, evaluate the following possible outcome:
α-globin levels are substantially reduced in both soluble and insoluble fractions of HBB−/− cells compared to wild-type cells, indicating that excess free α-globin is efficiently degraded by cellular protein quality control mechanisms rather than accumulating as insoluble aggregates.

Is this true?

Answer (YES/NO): NO